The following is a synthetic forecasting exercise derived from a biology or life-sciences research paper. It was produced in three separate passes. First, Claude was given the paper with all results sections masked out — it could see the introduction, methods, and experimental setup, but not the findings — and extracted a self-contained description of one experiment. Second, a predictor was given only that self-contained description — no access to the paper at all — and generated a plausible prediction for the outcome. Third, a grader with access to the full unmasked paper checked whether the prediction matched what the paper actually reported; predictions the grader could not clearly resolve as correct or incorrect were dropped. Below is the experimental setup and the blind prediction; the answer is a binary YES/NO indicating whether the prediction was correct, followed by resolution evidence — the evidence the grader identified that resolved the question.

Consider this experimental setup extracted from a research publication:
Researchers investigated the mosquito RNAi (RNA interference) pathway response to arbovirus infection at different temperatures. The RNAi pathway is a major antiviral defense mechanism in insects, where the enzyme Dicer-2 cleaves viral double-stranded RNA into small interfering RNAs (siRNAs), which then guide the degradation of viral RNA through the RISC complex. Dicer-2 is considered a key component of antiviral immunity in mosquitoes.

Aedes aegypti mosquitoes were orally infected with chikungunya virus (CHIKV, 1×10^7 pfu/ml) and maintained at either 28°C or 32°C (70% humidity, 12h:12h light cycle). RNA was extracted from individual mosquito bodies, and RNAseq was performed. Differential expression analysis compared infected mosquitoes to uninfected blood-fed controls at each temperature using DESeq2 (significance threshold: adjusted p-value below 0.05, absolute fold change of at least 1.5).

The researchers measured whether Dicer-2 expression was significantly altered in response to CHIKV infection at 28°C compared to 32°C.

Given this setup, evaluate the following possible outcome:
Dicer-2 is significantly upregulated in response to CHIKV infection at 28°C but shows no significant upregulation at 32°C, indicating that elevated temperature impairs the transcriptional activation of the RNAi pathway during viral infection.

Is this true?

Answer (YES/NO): YES